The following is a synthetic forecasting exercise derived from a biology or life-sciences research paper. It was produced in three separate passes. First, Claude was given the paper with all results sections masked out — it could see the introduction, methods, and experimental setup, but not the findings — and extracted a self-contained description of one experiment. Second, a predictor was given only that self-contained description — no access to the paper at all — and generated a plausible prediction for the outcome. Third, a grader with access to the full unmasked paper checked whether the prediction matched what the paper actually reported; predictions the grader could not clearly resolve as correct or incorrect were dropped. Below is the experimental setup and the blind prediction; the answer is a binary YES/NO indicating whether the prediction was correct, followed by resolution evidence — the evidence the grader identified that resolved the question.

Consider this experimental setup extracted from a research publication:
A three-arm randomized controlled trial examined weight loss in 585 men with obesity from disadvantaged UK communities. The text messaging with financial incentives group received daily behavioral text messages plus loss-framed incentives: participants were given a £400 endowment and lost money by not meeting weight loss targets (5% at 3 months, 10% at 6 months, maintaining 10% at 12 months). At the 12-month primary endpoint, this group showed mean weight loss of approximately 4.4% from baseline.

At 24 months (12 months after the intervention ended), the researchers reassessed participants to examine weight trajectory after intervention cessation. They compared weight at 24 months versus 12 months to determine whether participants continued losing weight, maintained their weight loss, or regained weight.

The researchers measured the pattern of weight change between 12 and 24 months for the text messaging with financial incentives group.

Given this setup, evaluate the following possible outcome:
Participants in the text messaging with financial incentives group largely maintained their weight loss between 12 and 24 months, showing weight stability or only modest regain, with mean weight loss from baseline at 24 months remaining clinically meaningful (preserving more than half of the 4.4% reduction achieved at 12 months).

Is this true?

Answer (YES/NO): YES